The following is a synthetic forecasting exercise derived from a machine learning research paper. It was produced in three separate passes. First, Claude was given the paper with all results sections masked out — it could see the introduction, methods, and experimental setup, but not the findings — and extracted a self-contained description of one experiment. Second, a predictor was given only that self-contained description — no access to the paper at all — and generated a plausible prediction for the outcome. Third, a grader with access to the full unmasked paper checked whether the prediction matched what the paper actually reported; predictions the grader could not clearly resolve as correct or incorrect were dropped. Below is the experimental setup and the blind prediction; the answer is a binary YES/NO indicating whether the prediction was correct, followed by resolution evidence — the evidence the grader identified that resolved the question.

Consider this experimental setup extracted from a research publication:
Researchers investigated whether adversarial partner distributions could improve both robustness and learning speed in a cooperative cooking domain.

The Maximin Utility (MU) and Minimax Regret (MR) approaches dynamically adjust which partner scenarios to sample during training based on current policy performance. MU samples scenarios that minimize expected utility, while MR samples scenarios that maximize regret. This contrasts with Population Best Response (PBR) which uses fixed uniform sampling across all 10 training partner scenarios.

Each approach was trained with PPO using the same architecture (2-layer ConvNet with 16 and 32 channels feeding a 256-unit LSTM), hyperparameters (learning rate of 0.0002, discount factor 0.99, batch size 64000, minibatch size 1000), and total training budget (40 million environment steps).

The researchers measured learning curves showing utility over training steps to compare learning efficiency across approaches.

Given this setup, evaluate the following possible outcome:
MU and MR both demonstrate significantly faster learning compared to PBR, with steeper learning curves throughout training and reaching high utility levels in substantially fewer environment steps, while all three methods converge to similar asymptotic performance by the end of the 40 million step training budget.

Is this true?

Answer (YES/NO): NO